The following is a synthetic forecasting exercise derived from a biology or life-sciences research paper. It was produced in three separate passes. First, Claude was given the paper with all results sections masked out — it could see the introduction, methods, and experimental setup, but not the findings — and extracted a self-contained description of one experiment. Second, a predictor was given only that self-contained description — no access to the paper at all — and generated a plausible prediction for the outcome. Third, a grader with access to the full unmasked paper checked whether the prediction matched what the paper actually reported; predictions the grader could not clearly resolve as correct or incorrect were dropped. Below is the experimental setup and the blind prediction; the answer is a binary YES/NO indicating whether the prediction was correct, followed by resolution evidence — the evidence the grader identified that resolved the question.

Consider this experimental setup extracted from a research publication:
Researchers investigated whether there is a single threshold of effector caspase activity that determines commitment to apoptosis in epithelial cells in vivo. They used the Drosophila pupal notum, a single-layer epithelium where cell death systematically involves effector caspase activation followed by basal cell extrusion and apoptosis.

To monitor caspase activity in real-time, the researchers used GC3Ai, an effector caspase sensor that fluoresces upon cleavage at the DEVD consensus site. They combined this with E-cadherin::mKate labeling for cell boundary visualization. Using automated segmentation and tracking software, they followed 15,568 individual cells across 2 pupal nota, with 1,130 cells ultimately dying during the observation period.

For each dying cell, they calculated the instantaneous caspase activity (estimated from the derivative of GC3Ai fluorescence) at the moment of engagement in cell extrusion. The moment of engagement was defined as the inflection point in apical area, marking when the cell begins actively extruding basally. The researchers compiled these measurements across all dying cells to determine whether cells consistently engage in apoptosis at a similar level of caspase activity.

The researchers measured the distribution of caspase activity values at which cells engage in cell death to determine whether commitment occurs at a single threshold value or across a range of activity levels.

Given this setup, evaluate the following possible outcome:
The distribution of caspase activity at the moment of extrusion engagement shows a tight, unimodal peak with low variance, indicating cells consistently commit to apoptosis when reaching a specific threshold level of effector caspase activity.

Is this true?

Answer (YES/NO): NO